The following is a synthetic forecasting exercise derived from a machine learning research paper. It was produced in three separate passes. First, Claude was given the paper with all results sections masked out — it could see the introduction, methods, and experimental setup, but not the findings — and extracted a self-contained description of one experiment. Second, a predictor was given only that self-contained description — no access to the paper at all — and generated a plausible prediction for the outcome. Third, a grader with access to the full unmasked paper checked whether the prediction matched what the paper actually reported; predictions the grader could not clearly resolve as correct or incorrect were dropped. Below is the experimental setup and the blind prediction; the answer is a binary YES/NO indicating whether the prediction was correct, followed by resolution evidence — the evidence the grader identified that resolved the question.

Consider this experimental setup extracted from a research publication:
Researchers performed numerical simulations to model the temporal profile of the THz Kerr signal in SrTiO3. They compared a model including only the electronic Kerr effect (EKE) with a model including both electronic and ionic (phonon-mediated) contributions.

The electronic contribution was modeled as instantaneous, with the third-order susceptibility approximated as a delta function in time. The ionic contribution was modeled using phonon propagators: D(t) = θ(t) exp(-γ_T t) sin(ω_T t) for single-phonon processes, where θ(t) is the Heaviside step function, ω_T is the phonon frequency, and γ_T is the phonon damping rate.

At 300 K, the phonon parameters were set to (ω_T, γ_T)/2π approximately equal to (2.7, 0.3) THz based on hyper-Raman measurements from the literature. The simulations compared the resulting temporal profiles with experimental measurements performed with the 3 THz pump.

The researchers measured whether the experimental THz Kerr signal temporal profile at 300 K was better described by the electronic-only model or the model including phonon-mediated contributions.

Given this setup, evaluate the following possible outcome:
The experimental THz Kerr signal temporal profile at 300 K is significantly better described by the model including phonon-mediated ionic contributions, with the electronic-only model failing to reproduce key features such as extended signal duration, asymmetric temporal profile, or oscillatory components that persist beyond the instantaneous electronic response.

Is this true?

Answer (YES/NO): NO